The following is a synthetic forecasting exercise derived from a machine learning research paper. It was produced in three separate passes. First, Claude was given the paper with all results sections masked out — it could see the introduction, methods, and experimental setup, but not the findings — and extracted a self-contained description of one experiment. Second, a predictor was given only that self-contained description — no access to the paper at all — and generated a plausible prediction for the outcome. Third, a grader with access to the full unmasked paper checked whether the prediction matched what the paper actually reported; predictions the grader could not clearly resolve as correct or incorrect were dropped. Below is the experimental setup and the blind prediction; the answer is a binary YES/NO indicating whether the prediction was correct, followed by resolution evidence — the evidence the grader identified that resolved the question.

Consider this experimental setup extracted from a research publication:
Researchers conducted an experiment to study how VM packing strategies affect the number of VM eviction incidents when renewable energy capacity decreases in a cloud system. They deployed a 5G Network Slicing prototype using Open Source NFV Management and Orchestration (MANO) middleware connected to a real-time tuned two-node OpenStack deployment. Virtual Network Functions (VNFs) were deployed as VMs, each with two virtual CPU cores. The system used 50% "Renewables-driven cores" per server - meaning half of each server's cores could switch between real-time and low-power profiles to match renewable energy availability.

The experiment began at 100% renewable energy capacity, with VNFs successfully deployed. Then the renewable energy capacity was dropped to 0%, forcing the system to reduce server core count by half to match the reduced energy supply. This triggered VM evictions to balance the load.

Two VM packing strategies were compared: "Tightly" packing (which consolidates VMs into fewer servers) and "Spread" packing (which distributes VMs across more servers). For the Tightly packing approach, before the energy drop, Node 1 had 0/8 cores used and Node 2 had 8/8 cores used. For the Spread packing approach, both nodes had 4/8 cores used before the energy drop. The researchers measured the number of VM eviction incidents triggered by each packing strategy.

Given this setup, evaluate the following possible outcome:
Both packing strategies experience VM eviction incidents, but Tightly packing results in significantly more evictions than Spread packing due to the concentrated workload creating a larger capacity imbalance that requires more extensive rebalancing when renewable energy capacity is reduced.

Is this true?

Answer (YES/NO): NO